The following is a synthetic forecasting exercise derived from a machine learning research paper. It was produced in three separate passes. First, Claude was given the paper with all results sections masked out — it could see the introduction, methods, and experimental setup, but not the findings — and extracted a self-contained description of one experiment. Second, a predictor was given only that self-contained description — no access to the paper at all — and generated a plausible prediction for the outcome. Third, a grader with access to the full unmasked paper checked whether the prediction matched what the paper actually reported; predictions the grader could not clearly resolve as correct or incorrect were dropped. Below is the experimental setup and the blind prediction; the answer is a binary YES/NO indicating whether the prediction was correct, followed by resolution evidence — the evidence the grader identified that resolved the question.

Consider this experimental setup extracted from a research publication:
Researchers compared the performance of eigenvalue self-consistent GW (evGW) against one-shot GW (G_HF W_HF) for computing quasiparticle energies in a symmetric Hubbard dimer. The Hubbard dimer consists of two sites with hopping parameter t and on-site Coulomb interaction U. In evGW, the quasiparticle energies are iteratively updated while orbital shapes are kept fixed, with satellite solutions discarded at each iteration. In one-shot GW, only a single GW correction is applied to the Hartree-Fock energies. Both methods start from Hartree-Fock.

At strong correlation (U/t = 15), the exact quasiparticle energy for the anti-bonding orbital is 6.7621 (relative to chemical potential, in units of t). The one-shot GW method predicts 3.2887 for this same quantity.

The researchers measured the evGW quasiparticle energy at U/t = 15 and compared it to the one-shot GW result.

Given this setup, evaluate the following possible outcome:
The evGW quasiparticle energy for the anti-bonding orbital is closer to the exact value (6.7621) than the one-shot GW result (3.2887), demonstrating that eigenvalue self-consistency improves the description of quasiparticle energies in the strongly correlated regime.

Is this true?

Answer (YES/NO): NO